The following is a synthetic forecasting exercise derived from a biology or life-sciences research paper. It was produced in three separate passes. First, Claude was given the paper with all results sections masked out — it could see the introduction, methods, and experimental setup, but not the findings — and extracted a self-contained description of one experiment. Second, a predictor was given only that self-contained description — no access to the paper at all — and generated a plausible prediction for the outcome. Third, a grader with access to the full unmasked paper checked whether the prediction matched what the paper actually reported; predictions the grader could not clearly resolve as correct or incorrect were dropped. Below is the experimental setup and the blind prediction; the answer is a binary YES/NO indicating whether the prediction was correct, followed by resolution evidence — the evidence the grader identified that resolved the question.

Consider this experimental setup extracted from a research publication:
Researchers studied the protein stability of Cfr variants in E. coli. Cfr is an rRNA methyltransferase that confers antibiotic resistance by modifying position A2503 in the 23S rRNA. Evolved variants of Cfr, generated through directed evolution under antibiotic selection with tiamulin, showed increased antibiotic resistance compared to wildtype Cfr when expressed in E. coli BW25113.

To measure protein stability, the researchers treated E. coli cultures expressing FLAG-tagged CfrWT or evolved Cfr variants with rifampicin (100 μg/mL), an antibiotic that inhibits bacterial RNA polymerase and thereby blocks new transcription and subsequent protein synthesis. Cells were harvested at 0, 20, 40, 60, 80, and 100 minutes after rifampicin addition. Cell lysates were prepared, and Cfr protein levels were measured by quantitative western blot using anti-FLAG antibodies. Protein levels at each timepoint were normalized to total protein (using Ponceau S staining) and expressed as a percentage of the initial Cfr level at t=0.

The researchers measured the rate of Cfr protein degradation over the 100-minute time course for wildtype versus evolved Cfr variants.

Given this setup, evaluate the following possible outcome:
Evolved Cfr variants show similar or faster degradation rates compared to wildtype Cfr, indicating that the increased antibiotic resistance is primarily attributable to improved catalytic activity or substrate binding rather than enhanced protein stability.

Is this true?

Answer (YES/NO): NO